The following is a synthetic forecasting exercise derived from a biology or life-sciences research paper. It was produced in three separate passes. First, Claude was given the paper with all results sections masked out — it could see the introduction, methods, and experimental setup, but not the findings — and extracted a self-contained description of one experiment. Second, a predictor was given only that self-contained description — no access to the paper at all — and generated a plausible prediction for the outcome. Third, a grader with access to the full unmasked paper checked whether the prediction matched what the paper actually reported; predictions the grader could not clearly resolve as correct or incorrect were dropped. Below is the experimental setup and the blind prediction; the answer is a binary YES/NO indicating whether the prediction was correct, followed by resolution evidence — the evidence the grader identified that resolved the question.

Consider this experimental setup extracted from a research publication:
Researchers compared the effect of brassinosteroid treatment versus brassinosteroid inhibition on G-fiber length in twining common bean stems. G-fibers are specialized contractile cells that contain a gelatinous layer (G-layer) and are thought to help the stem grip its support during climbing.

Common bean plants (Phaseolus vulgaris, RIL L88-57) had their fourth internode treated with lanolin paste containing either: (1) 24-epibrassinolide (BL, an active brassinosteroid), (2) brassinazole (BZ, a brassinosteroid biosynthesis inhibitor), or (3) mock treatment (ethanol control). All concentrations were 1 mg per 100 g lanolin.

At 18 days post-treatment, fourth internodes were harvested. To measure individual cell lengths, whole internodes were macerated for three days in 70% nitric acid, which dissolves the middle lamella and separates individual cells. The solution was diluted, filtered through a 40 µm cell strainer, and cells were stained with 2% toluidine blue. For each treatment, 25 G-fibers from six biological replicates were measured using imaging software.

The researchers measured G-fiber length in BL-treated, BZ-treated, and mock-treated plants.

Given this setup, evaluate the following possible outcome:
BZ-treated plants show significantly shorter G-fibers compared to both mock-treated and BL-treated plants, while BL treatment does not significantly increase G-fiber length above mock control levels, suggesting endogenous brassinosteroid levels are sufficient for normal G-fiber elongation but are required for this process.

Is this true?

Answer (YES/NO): NO